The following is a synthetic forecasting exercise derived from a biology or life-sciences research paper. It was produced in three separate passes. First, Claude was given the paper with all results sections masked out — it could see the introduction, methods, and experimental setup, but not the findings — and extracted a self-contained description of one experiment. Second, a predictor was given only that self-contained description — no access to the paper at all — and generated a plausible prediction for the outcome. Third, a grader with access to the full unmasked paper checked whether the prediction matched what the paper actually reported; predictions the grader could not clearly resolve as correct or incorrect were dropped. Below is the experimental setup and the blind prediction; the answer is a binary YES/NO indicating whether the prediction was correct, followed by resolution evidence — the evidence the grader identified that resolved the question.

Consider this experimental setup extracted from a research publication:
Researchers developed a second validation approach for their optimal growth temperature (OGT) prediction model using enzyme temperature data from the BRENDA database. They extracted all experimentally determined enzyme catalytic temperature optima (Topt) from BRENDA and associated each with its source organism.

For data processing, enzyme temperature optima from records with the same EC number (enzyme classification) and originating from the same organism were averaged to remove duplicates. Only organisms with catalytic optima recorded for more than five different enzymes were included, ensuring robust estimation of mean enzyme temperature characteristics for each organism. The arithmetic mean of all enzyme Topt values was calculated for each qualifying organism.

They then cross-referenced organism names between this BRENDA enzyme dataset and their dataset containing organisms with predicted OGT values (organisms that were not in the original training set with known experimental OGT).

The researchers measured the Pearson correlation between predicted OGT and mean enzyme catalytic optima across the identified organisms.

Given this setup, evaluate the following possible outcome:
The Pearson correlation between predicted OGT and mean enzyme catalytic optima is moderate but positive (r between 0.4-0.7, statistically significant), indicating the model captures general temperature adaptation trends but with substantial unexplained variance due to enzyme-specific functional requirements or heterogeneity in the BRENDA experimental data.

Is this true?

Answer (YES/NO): NO